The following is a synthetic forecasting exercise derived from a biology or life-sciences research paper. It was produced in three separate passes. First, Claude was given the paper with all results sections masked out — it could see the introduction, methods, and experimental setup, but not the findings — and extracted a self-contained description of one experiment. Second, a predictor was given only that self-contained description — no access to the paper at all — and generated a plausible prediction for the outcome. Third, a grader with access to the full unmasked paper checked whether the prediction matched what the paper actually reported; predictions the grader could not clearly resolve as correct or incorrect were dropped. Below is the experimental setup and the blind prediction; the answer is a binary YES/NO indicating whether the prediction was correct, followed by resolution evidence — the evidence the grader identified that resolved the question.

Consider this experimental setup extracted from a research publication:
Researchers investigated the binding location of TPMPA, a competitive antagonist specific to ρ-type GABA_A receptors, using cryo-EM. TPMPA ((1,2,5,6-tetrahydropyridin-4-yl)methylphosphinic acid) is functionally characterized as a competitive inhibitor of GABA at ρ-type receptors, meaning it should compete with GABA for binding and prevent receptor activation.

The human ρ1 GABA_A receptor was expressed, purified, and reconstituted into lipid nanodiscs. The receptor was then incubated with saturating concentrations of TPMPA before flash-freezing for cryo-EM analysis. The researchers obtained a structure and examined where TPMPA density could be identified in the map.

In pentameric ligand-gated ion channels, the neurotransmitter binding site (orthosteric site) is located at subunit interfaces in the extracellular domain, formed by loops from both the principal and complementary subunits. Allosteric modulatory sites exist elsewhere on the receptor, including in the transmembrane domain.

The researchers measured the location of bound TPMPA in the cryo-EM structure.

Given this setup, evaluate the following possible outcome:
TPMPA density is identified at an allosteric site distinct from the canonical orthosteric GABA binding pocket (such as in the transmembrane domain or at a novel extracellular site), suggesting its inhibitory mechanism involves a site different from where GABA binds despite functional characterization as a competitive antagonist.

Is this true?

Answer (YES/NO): NO